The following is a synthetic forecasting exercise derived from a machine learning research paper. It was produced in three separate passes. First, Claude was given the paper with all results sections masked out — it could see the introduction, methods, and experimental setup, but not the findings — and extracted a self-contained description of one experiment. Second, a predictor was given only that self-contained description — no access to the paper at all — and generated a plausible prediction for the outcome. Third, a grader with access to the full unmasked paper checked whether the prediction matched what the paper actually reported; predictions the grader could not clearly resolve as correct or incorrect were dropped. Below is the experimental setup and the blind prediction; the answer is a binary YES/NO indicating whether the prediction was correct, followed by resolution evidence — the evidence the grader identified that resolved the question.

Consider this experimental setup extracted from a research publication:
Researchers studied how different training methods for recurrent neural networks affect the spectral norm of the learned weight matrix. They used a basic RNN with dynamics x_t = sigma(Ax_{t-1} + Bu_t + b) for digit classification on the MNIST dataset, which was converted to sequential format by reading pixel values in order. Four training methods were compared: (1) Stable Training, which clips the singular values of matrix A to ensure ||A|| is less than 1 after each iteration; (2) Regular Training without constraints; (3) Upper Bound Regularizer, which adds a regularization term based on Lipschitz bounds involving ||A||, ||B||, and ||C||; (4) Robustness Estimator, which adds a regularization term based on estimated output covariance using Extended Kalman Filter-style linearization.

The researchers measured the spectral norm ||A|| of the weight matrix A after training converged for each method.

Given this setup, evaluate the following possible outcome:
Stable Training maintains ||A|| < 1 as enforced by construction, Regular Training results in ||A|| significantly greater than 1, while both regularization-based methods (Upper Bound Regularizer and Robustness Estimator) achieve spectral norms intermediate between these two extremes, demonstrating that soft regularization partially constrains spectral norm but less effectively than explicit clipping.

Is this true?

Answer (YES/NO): YES